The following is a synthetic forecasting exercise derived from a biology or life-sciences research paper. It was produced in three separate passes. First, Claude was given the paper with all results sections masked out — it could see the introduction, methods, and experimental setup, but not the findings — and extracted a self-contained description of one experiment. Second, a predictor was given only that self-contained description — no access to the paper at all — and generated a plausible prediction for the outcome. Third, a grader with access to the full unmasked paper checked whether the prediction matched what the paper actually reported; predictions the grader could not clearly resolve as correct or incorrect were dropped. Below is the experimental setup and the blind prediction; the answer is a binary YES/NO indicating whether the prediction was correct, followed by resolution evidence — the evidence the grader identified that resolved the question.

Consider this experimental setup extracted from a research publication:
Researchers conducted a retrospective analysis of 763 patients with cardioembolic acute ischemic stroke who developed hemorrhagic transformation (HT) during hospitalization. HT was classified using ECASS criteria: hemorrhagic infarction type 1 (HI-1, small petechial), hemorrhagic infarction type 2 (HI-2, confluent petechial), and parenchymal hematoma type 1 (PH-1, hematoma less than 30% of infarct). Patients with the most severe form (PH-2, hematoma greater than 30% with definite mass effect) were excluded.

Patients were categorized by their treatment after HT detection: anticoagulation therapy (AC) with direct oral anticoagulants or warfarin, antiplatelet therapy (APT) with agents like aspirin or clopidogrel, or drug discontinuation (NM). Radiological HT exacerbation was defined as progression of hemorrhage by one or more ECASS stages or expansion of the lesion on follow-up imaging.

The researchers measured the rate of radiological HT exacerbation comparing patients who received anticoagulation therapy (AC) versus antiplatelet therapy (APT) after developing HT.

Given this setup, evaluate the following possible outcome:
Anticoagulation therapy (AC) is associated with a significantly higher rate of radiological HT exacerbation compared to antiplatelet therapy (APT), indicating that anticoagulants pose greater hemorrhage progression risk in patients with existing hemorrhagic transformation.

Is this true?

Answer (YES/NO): YES